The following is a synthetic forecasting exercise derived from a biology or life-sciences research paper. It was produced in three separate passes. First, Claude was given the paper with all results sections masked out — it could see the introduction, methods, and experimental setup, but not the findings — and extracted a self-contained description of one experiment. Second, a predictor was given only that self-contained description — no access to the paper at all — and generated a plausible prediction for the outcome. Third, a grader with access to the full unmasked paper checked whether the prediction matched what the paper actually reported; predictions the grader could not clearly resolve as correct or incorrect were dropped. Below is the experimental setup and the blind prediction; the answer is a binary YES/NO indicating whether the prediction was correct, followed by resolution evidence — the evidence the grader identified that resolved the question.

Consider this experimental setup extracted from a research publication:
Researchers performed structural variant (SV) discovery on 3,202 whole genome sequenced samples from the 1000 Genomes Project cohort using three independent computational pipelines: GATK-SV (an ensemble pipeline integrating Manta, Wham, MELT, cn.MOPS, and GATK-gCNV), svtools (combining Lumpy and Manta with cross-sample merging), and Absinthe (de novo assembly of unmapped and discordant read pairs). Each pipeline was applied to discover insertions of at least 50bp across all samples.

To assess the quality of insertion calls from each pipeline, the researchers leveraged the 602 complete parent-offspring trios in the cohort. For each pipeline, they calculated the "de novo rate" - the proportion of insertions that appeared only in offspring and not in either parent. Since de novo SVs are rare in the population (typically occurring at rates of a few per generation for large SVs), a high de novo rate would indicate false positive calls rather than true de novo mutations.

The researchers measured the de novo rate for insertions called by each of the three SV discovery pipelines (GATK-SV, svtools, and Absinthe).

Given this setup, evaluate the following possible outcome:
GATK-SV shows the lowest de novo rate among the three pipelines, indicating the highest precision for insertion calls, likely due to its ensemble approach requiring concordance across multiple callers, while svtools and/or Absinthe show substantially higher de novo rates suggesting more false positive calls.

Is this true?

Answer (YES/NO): NO